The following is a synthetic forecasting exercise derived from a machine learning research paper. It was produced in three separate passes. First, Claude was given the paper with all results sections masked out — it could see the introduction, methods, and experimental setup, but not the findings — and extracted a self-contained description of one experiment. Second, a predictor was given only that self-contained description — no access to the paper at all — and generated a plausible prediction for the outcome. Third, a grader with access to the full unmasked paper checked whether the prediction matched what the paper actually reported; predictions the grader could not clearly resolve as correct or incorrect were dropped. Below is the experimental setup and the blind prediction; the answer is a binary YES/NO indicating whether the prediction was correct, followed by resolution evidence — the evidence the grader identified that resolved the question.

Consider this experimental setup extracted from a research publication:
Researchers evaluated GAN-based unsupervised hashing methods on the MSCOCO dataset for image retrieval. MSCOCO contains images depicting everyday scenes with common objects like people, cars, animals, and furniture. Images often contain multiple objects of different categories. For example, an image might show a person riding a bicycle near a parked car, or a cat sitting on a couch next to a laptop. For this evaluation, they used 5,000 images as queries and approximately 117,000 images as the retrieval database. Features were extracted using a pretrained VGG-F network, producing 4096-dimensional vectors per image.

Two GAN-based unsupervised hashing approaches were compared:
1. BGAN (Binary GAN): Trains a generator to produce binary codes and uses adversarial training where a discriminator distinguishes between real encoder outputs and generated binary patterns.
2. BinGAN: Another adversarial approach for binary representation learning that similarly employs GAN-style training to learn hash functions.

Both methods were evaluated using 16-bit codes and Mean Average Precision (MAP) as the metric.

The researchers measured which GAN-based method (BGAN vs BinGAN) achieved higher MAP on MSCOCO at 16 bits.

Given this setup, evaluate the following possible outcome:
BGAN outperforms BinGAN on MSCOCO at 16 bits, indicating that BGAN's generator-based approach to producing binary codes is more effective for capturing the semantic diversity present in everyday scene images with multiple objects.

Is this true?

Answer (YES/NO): NO